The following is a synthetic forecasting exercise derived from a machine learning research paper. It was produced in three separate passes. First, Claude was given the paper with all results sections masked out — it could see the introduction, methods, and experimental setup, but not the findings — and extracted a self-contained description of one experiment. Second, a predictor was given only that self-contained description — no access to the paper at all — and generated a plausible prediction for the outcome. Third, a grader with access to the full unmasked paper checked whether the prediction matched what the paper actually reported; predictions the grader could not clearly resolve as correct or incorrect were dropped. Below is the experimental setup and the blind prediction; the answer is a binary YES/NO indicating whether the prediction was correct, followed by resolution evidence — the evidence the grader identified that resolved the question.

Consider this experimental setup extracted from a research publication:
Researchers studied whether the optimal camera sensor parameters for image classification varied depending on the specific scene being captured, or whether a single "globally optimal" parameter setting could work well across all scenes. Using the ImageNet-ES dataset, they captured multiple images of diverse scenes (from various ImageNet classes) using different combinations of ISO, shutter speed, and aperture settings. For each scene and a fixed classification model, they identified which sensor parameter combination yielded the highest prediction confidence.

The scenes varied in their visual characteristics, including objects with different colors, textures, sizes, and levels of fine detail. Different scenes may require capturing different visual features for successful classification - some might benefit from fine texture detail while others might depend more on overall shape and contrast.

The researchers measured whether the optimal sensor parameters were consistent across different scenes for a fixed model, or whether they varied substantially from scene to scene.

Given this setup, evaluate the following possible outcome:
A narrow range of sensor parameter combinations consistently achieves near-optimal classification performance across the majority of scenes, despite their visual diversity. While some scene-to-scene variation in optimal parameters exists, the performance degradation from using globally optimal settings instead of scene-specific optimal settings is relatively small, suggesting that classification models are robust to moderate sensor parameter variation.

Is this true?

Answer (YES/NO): NO